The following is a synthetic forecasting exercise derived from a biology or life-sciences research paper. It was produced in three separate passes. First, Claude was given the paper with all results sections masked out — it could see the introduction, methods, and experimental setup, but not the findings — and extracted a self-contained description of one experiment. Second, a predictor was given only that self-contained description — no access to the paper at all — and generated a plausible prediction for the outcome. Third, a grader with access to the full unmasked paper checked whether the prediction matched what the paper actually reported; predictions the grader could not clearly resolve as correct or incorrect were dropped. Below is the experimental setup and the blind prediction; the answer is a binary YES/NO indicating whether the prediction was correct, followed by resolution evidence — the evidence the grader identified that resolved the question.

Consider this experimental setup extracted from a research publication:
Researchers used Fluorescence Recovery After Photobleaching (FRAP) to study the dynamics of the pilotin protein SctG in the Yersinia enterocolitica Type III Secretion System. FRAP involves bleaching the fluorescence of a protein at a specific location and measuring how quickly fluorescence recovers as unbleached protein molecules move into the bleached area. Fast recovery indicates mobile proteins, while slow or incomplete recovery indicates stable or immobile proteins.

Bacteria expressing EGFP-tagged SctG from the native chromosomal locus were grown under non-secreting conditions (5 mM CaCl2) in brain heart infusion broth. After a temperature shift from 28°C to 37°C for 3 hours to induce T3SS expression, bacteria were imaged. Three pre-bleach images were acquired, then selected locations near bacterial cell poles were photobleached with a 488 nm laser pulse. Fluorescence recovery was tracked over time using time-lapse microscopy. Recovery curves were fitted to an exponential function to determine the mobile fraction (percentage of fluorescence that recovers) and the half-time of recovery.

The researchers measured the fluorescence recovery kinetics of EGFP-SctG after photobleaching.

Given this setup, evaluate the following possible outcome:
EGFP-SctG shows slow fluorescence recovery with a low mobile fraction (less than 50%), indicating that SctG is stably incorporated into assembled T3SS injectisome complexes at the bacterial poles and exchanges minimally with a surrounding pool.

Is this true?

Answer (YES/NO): NO